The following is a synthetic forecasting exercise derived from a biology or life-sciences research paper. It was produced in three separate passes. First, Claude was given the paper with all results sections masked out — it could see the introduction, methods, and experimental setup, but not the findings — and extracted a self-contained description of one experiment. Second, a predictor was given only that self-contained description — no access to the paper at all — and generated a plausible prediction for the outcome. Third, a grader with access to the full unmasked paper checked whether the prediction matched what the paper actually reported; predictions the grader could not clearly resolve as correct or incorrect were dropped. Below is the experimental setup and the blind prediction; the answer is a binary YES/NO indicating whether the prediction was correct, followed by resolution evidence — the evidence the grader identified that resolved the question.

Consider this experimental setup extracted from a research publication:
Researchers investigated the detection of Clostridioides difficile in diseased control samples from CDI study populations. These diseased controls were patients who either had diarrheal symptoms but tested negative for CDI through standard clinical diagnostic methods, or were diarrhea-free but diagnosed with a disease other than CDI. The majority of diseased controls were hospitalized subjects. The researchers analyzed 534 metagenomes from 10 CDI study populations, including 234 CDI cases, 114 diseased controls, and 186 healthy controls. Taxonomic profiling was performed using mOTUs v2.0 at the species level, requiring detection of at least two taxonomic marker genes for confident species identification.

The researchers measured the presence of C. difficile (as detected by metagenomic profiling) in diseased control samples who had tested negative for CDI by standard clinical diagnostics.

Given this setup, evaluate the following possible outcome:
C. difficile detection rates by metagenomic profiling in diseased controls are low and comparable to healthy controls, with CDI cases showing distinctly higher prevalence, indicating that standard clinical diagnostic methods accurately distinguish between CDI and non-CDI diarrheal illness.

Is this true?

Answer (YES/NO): NO